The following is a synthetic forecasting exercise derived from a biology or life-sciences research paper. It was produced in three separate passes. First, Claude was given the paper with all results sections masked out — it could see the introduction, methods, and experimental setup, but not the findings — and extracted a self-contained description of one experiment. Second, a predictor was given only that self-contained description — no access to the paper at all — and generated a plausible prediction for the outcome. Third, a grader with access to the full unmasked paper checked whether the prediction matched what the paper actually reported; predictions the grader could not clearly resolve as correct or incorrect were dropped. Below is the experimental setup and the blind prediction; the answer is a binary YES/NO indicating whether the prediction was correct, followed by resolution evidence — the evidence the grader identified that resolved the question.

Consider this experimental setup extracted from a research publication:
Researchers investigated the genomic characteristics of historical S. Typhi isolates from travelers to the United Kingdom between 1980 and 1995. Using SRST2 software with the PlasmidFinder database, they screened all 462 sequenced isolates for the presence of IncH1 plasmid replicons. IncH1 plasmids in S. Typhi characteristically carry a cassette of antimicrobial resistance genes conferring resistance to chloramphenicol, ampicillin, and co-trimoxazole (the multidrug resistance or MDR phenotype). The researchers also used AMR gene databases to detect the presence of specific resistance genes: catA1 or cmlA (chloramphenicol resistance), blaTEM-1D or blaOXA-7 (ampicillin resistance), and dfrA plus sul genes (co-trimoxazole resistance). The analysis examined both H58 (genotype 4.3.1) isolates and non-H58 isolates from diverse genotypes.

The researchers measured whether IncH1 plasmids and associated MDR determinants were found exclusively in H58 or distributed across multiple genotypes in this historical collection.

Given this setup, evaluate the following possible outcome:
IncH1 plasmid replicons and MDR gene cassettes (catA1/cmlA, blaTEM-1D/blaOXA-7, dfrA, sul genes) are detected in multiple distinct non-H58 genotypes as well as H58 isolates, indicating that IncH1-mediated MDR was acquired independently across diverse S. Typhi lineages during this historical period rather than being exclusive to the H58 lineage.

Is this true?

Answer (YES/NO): NO